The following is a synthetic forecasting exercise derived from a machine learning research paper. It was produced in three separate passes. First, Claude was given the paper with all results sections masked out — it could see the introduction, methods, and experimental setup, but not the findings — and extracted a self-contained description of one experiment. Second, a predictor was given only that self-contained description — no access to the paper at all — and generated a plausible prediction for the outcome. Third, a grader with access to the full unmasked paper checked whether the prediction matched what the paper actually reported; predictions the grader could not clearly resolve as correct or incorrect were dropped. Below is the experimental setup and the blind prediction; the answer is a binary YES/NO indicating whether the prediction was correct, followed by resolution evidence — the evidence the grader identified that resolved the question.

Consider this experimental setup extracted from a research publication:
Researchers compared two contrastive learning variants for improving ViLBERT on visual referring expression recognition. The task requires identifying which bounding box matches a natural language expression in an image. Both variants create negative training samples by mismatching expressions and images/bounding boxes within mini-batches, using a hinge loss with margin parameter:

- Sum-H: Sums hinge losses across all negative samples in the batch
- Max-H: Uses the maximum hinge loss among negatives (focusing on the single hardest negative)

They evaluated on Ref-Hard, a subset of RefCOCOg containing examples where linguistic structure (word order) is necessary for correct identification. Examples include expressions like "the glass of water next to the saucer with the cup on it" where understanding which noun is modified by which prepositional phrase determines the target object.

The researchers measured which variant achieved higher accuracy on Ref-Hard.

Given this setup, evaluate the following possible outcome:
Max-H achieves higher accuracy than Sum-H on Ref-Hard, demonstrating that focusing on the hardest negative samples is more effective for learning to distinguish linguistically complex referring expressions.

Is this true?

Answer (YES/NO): NO